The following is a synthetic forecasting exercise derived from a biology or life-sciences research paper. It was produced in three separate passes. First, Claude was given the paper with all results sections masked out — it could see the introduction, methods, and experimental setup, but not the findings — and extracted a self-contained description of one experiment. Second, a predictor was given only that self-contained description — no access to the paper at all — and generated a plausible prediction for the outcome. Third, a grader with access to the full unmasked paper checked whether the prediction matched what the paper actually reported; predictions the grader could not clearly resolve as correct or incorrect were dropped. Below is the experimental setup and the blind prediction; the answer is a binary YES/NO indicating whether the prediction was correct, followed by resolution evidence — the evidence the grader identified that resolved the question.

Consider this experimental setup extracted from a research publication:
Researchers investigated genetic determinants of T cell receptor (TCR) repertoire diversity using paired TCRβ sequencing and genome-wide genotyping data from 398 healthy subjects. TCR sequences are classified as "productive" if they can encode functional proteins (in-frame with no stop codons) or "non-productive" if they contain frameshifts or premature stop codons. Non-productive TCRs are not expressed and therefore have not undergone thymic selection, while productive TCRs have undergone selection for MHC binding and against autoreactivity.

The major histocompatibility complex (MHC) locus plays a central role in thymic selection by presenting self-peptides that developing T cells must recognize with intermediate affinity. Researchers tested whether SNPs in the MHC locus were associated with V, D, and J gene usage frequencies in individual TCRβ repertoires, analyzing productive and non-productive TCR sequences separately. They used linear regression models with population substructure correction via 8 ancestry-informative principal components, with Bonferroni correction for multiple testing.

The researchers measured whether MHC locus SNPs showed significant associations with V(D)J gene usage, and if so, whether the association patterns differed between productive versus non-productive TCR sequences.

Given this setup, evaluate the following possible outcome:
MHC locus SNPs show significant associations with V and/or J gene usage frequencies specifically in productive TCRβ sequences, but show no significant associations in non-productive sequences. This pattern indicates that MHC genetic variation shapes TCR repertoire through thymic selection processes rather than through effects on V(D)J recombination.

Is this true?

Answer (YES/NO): YES